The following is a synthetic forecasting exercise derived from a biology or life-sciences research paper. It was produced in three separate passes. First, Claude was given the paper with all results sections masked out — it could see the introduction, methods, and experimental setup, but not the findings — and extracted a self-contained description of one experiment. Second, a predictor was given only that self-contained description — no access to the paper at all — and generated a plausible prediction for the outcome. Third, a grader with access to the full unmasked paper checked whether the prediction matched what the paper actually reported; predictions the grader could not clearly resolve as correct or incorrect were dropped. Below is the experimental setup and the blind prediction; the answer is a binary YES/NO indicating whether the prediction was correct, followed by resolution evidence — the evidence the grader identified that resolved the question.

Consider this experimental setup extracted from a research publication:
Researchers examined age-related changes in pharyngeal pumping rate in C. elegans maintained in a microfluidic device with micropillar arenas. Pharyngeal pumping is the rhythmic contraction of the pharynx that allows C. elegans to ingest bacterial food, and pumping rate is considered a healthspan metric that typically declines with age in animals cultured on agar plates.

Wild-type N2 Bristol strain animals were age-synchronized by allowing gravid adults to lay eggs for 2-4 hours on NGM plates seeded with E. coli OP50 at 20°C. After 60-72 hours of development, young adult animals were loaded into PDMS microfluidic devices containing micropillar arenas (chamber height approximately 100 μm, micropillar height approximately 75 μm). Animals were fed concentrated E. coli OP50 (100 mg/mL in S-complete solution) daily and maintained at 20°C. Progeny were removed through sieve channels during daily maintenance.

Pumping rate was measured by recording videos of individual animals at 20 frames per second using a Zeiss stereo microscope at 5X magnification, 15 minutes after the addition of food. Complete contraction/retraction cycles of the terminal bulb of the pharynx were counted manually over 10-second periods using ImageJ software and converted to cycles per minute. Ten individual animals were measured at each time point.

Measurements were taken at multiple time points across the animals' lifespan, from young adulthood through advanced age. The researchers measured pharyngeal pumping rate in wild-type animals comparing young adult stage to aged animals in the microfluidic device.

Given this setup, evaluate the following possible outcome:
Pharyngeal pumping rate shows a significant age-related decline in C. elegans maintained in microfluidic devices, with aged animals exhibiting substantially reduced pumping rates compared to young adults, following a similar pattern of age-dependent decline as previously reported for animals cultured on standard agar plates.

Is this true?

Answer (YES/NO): NO